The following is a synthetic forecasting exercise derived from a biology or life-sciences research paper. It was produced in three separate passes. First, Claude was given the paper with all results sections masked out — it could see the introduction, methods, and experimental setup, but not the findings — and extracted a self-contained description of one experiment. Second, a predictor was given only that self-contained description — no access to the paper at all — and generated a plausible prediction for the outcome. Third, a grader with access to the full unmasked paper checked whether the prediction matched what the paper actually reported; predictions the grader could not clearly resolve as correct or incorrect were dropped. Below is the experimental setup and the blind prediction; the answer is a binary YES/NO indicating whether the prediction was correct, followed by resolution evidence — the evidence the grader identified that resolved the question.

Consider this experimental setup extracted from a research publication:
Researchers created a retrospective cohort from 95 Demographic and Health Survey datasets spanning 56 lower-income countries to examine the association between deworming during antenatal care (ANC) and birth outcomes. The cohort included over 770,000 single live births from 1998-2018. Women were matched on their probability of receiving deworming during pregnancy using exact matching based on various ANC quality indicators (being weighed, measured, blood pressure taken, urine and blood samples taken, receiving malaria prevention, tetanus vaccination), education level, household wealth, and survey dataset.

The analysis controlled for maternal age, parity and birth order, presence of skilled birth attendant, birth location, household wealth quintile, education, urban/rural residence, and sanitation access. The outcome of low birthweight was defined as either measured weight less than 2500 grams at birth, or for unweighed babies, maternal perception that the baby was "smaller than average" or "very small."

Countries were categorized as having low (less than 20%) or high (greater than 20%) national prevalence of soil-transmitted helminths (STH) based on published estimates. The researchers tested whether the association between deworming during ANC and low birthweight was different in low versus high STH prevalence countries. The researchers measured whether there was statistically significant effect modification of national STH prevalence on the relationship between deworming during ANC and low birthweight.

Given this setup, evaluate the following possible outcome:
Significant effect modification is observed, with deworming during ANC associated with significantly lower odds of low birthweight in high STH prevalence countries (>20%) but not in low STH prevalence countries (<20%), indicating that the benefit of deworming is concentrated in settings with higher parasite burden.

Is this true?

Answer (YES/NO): NO